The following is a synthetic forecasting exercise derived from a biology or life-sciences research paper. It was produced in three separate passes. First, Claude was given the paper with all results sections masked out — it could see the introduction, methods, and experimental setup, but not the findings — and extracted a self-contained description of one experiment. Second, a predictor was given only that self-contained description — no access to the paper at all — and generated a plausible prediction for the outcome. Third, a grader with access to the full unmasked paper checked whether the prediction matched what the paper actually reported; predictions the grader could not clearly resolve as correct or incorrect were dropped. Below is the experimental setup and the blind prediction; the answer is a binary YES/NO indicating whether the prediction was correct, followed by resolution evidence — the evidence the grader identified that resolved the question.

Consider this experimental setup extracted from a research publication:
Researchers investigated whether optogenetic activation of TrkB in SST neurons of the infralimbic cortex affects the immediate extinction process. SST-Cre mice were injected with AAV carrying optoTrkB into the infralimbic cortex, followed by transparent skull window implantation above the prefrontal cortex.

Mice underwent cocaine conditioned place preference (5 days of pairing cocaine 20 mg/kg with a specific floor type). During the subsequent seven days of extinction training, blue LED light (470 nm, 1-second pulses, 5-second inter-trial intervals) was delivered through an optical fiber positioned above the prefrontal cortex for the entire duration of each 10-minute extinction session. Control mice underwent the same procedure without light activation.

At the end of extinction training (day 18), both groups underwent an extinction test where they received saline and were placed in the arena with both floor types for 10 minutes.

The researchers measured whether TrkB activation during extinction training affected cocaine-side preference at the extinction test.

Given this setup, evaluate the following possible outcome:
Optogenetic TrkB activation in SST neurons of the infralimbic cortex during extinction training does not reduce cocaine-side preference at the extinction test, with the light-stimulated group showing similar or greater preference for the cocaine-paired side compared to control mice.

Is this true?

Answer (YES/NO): NO